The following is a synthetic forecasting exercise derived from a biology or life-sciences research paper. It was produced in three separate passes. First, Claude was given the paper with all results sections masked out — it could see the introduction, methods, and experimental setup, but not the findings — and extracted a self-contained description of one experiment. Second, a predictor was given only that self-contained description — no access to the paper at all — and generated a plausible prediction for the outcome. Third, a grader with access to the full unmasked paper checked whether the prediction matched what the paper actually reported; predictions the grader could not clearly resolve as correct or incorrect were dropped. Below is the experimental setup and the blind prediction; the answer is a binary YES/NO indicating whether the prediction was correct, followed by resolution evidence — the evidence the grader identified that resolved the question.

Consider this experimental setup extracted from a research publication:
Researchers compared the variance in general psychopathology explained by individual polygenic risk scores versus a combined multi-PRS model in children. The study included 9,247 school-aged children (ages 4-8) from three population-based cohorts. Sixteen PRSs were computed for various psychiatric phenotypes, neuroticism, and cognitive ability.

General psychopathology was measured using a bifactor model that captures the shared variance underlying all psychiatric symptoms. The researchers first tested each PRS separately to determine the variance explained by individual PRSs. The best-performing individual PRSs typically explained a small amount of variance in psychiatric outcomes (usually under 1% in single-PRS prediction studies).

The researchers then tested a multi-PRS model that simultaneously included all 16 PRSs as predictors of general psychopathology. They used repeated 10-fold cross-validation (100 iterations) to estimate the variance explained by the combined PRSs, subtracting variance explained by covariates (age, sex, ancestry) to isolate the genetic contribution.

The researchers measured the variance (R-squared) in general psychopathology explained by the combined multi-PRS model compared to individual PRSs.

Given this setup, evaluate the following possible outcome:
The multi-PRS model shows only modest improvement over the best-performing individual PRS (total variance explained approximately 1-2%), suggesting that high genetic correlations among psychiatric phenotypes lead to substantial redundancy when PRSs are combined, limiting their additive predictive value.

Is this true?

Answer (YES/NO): NO